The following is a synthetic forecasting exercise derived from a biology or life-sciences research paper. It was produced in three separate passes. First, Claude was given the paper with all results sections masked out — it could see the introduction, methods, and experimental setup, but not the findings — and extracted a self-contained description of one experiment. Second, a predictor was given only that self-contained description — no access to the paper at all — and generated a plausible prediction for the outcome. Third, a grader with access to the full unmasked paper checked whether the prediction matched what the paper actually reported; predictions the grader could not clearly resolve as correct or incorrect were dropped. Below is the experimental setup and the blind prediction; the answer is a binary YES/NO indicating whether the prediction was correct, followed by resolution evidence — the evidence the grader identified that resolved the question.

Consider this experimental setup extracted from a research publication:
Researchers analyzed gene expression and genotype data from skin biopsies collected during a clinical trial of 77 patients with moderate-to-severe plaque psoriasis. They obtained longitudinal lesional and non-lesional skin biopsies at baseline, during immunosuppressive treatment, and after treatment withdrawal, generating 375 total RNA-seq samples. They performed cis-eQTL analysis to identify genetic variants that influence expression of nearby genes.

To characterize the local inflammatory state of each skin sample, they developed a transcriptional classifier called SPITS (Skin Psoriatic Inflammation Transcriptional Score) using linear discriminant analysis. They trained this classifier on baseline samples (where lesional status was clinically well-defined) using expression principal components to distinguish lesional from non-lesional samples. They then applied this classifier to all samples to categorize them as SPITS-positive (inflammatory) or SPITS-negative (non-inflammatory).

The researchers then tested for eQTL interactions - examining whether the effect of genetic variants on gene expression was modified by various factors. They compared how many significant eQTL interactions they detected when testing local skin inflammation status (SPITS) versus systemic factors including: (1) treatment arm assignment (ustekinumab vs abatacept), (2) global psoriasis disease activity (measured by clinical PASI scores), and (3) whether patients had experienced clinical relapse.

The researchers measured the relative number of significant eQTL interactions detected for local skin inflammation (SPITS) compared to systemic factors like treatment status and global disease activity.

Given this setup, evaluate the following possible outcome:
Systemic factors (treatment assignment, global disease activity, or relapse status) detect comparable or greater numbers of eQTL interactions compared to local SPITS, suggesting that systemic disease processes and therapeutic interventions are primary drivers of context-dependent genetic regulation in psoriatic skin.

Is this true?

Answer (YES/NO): NO